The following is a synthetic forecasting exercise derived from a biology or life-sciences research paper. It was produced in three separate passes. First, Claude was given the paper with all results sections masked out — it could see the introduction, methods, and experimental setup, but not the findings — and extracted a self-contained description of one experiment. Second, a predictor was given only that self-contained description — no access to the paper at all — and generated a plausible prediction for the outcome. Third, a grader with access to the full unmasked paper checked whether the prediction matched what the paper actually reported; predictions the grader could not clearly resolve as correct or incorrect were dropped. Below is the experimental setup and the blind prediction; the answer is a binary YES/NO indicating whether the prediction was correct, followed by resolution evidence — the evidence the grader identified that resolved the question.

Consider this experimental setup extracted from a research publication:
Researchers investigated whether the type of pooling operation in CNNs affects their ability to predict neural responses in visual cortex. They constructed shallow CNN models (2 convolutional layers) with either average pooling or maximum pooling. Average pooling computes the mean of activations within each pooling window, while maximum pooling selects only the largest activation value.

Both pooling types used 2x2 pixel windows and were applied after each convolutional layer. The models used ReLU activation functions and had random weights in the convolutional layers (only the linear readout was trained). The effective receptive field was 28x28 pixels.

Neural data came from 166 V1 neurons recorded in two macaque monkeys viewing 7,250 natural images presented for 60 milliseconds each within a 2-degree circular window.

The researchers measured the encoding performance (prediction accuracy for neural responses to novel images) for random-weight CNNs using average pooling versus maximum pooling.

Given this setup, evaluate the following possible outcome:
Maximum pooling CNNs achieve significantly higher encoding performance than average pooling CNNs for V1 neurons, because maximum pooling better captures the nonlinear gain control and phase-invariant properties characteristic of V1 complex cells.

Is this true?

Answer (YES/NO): NO